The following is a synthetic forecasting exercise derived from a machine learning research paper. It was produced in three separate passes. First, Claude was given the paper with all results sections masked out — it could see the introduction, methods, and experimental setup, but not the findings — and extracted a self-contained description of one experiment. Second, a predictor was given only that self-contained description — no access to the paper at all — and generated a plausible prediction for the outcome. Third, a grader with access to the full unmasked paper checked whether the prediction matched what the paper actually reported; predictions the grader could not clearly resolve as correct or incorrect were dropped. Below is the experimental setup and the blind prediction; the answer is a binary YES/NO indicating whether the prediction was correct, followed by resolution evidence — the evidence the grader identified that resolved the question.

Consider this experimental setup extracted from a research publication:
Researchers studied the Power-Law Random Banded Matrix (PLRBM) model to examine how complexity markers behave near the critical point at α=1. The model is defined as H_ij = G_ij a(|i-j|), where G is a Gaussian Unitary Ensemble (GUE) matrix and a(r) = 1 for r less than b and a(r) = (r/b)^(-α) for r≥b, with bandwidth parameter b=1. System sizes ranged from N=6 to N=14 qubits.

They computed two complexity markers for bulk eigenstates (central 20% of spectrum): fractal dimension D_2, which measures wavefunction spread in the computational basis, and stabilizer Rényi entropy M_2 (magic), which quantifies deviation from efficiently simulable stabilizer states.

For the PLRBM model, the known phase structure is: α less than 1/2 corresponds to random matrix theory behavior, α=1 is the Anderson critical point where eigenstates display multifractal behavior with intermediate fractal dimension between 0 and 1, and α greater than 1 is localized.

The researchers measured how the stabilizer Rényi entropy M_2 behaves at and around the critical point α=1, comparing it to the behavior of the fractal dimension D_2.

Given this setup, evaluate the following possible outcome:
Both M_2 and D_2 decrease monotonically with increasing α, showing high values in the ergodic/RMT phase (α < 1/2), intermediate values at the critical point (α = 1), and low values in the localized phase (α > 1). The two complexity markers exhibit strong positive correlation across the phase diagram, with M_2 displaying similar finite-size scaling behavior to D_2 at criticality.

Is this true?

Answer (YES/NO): YES